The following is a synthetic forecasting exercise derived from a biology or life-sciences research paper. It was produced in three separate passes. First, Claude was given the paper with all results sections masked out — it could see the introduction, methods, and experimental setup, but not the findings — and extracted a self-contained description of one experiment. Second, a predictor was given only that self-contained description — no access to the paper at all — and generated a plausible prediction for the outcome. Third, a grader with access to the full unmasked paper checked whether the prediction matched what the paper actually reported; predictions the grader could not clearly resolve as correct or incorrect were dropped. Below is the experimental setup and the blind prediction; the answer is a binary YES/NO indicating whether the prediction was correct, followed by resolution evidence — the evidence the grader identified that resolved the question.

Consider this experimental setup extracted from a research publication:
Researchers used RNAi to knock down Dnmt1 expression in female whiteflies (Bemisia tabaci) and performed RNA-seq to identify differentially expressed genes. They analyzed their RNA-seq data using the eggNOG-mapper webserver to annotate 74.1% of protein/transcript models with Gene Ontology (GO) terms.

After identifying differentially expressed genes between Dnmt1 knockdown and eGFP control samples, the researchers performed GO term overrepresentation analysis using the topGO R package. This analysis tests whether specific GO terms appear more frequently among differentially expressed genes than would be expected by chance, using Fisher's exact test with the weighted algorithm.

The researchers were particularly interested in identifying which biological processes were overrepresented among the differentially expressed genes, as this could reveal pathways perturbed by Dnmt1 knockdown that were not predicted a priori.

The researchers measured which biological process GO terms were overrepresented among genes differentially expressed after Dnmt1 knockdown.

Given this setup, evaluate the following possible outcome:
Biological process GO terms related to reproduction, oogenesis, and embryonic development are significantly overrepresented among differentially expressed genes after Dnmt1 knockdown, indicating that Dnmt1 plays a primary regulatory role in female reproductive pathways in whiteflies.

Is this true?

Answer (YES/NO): NO